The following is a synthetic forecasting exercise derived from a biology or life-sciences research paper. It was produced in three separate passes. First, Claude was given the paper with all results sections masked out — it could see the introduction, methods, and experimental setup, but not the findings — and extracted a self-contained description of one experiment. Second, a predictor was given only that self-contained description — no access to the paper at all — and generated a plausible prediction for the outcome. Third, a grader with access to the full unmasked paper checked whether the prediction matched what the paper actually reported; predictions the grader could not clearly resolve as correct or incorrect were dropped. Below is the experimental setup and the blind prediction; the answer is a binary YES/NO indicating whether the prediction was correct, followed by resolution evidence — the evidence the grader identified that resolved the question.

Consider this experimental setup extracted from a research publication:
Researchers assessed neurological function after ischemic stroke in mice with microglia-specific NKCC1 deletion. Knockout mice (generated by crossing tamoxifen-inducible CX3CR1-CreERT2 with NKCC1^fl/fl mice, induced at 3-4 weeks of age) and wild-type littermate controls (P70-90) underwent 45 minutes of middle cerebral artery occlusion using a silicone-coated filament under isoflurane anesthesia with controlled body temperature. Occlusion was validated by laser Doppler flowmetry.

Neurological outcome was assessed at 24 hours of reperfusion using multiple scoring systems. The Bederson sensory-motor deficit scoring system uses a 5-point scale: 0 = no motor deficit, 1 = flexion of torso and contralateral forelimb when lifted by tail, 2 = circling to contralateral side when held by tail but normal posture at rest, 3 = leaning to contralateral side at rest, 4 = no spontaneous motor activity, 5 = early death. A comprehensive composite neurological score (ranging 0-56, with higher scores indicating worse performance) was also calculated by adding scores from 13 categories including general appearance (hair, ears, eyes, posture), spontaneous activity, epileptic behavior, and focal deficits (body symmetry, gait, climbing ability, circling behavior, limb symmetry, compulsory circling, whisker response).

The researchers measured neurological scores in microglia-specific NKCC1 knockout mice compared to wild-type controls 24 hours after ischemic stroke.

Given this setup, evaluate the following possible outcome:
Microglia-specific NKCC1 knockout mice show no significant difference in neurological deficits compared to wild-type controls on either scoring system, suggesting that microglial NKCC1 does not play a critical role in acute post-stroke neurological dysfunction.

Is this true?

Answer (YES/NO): NO